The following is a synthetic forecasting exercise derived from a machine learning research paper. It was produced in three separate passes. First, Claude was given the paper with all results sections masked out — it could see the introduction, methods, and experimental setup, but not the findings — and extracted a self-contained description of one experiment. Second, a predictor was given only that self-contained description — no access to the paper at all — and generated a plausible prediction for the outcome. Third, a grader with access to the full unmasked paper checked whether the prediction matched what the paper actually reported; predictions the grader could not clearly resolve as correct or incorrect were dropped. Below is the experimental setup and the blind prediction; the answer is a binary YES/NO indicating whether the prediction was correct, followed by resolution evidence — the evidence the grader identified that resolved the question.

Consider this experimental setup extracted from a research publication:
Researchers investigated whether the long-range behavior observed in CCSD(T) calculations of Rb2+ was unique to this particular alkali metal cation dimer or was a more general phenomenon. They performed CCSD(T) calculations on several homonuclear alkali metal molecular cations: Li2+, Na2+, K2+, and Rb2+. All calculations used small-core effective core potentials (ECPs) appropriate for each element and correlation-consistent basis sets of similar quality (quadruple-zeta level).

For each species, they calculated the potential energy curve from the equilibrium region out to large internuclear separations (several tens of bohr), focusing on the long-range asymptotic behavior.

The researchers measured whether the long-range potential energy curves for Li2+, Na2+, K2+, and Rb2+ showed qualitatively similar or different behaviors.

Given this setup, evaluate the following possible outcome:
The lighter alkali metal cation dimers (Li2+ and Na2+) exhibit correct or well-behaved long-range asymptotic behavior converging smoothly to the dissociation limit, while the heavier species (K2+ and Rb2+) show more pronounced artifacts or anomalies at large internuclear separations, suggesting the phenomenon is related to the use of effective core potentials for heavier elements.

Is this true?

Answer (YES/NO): NO